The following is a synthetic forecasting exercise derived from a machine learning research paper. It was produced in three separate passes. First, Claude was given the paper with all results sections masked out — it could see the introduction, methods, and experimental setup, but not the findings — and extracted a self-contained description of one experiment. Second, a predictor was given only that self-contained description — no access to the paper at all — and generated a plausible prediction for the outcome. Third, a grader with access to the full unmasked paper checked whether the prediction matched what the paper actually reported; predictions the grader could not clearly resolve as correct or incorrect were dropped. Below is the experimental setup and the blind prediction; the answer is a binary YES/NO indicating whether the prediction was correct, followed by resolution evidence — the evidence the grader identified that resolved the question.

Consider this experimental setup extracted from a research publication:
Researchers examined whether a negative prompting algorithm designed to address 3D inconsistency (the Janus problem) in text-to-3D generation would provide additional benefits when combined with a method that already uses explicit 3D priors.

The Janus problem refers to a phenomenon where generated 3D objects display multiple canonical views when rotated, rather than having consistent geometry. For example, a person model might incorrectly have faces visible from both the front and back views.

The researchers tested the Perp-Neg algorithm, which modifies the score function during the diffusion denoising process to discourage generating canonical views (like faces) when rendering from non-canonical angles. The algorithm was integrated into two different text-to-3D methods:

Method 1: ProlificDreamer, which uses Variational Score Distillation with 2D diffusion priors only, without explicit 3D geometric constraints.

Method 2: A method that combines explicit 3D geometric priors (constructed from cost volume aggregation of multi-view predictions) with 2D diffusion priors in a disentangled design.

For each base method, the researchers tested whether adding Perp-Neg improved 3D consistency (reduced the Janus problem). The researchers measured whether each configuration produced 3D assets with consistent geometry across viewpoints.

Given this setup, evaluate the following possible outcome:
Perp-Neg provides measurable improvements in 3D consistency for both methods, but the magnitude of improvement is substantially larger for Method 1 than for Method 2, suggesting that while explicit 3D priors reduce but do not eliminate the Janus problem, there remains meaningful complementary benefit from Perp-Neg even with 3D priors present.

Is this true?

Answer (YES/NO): NO